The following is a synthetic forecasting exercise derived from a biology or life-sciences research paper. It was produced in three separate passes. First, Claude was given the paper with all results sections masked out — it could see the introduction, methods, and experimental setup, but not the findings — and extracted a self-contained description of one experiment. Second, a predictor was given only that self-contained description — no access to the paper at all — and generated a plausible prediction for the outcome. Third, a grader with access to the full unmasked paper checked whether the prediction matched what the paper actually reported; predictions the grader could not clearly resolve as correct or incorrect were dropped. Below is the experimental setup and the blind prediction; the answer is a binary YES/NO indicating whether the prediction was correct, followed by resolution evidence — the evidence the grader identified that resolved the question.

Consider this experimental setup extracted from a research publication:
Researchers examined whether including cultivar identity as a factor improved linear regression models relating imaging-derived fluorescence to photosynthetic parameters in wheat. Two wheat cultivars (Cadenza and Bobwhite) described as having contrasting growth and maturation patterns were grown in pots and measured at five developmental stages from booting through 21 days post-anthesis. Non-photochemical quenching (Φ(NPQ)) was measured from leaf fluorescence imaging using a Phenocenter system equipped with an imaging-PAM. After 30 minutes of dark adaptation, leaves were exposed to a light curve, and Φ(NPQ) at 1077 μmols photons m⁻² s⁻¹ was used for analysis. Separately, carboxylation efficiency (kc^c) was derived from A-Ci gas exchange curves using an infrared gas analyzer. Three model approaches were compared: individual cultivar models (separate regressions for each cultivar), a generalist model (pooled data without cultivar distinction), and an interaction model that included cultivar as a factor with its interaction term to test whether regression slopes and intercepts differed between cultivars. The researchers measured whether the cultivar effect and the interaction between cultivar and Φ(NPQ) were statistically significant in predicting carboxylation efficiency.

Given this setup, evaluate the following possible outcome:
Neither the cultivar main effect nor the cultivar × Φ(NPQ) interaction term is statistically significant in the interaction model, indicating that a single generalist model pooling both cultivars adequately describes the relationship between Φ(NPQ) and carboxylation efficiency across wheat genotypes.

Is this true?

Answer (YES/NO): YES